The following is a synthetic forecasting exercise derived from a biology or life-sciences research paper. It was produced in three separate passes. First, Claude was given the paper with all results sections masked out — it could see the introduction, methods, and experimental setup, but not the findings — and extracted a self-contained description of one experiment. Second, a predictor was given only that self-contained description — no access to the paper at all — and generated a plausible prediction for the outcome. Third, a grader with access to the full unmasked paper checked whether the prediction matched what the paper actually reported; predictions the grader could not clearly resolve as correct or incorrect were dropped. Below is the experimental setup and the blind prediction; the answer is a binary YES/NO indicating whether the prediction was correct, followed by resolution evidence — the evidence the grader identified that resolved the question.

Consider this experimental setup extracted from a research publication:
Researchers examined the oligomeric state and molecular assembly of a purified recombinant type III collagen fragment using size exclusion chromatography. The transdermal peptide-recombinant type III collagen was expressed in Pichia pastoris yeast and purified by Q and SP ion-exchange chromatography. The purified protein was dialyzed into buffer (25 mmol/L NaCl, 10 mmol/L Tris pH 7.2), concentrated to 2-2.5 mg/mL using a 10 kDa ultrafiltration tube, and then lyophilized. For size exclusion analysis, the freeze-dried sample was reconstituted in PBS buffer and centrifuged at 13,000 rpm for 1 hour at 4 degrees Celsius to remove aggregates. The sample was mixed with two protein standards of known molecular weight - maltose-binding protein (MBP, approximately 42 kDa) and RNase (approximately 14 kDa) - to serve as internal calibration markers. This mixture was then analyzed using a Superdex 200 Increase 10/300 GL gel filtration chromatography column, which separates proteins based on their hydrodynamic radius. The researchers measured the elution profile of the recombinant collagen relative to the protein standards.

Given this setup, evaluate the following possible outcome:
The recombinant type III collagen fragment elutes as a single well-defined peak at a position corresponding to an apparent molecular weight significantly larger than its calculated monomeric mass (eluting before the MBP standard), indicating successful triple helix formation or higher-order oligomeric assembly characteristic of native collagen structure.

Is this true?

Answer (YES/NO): YES